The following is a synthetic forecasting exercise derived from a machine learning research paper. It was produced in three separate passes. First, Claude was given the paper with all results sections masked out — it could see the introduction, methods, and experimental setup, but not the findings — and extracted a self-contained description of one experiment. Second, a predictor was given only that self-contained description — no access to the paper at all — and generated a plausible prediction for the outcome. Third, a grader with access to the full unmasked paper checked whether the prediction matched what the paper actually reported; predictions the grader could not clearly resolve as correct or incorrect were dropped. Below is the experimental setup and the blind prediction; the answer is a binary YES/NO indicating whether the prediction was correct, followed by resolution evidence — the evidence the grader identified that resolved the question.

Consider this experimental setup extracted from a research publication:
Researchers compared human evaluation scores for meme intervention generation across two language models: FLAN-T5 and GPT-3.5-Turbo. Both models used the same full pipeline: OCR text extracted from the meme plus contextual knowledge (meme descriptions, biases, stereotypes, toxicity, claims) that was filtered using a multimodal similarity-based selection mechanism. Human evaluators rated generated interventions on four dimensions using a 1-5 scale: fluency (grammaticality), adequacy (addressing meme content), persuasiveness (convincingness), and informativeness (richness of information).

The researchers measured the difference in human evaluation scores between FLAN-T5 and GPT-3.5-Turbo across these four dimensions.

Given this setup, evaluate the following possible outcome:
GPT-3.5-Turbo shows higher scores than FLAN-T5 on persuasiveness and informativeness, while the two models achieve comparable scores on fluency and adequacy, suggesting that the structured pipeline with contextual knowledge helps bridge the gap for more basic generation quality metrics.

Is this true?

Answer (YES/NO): NO